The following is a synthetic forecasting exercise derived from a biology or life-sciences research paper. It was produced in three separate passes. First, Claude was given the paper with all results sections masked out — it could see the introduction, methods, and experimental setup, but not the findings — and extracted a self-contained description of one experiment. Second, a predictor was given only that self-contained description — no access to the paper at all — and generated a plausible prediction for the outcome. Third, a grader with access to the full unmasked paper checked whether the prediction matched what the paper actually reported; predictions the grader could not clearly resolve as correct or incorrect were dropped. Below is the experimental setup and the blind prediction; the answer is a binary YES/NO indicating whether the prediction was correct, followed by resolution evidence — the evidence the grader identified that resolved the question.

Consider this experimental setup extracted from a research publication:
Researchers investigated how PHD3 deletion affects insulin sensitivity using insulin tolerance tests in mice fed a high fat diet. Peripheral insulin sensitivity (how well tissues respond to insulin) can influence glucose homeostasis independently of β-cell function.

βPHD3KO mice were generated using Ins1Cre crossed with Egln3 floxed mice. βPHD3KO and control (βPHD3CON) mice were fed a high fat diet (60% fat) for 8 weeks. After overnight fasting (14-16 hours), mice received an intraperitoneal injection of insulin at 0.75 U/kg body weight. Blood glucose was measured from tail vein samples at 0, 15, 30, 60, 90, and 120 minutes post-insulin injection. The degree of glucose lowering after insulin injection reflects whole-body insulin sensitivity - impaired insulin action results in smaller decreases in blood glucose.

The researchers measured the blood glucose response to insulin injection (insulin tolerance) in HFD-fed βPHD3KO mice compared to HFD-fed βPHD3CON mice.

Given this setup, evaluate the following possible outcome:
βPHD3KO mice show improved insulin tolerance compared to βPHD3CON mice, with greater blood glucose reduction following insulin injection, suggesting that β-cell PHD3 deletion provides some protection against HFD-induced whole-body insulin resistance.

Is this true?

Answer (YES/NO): NO